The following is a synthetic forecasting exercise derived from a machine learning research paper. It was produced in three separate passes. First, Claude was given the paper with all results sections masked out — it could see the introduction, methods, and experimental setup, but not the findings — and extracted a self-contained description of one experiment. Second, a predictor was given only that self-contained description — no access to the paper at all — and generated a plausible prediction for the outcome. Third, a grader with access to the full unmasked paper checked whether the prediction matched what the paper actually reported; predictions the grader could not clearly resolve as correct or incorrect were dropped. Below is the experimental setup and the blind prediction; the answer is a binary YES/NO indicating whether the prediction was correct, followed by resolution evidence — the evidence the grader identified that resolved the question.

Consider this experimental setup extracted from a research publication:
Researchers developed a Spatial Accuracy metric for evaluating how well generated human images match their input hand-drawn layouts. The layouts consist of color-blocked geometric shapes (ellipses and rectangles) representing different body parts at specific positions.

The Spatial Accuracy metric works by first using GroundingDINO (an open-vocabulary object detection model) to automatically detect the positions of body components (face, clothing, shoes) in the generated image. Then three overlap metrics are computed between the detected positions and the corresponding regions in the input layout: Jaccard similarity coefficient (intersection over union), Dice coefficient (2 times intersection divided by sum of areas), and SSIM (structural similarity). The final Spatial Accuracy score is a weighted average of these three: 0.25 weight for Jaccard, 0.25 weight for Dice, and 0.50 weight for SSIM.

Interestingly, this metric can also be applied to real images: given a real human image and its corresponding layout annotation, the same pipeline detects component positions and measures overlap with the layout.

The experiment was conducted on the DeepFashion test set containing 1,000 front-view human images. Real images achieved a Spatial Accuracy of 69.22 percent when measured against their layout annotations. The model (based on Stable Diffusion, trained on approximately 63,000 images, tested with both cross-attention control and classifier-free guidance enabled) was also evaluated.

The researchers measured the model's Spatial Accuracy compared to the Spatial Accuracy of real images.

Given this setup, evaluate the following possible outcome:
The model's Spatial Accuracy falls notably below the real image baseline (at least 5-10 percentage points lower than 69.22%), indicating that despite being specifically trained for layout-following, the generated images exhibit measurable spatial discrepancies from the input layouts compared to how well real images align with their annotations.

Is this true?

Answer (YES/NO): NO